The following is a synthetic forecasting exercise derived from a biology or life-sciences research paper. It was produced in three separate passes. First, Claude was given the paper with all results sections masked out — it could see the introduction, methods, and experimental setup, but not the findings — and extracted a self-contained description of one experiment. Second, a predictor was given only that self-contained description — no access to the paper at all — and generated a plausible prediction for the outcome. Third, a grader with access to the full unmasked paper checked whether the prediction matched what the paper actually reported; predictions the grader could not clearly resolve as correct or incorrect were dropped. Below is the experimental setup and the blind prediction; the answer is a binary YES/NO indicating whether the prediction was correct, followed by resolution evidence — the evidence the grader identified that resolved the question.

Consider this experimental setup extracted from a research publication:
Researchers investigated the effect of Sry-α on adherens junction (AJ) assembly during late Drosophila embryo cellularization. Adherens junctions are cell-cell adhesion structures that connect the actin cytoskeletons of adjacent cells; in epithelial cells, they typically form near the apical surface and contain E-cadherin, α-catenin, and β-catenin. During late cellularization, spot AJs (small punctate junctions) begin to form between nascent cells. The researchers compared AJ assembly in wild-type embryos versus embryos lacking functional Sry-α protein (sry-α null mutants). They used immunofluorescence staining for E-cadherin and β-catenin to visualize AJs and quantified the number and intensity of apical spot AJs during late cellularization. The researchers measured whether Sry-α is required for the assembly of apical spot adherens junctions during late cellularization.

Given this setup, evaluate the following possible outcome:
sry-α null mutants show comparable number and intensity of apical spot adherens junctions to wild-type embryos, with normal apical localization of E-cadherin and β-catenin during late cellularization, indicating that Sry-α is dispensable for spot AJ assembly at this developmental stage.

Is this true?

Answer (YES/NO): NO